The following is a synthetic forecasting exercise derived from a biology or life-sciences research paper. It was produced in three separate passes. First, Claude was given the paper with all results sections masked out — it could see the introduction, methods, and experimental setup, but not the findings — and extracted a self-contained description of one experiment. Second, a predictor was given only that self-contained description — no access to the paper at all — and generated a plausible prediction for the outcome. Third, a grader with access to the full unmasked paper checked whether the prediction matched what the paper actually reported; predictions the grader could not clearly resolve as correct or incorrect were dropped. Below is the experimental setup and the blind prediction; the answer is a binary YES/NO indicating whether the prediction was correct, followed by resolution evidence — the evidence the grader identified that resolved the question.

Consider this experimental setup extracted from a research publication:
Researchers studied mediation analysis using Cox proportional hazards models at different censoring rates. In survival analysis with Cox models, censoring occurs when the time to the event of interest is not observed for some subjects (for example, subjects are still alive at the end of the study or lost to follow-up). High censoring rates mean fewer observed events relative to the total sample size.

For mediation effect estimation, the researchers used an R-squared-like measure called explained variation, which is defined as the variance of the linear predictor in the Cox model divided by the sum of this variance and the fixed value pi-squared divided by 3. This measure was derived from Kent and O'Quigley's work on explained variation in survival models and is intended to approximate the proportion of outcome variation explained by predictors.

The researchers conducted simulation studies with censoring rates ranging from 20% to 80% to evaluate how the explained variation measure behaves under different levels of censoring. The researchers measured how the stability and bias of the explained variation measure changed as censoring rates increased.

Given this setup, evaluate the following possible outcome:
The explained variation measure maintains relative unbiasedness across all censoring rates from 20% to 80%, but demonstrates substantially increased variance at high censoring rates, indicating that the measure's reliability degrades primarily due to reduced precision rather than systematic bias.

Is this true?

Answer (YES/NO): NO